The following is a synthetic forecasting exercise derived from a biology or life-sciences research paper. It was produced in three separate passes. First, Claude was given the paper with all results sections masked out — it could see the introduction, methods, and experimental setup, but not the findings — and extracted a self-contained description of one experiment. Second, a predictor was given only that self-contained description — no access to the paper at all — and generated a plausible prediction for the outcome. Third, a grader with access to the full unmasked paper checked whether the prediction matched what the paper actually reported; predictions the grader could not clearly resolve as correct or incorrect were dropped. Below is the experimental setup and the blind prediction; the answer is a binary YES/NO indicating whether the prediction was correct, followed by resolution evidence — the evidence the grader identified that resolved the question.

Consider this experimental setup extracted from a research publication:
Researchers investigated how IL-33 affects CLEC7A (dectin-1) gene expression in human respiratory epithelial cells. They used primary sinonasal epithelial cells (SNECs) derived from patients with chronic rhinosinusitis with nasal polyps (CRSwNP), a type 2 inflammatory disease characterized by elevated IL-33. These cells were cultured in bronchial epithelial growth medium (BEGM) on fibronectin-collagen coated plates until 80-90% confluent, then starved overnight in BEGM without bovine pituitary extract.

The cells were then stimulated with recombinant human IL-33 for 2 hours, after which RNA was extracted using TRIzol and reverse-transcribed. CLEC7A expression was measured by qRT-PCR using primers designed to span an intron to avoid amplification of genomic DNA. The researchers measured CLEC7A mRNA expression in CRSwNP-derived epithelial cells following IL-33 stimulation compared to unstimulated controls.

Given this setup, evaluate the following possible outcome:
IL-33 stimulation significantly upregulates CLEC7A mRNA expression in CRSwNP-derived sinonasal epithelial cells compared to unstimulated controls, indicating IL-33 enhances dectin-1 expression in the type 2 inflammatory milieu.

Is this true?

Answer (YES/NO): NO